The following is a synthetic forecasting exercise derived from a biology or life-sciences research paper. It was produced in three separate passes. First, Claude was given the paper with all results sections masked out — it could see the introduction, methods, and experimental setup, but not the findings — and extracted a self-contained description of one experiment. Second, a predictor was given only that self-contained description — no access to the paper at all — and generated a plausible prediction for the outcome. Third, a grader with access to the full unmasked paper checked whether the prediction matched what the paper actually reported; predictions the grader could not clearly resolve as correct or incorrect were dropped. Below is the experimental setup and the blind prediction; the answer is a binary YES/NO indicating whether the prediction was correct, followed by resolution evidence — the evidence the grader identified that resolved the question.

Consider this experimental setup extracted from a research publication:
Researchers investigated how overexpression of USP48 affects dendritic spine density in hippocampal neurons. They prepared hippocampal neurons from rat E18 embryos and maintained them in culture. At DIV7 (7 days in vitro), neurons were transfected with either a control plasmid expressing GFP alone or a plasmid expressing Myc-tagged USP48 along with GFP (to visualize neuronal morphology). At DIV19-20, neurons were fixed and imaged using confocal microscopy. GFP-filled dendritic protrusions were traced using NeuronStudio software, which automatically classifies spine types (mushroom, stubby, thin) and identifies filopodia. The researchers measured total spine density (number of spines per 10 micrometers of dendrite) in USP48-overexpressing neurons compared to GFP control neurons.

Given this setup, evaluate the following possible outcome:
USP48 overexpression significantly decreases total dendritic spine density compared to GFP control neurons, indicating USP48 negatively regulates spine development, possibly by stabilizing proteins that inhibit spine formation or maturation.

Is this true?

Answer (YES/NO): YES